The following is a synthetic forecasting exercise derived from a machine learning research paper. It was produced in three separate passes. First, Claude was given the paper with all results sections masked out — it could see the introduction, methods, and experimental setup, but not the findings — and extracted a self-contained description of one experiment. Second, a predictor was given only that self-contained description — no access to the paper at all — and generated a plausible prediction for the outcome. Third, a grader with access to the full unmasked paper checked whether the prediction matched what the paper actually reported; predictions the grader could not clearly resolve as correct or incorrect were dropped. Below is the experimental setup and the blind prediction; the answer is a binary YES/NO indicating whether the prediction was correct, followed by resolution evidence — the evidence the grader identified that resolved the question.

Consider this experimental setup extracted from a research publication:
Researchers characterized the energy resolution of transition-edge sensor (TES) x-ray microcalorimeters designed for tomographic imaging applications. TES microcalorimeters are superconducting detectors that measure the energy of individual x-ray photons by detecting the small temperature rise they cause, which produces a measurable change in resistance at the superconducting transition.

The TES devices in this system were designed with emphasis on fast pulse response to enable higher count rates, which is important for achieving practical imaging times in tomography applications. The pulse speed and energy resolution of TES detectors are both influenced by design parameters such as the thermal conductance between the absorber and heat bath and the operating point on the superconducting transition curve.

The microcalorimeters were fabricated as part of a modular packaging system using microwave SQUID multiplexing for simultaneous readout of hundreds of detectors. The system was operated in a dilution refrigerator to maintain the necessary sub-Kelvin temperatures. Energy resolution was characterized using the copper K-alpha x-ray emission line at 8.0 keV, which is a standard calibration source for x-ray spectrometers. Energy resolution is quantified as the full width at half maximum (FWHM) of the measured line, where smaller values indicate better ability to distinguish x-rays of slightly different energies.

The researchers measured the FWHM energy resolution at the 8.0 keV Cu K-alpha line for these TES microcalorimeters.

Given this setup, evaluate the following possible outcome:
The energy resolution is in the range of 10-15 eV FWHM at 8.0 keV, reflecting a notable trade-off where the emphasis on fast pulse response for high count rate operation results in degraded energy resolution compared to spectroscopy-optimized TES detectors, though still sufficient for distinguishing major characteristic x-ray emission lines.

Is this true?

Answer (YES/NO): YES